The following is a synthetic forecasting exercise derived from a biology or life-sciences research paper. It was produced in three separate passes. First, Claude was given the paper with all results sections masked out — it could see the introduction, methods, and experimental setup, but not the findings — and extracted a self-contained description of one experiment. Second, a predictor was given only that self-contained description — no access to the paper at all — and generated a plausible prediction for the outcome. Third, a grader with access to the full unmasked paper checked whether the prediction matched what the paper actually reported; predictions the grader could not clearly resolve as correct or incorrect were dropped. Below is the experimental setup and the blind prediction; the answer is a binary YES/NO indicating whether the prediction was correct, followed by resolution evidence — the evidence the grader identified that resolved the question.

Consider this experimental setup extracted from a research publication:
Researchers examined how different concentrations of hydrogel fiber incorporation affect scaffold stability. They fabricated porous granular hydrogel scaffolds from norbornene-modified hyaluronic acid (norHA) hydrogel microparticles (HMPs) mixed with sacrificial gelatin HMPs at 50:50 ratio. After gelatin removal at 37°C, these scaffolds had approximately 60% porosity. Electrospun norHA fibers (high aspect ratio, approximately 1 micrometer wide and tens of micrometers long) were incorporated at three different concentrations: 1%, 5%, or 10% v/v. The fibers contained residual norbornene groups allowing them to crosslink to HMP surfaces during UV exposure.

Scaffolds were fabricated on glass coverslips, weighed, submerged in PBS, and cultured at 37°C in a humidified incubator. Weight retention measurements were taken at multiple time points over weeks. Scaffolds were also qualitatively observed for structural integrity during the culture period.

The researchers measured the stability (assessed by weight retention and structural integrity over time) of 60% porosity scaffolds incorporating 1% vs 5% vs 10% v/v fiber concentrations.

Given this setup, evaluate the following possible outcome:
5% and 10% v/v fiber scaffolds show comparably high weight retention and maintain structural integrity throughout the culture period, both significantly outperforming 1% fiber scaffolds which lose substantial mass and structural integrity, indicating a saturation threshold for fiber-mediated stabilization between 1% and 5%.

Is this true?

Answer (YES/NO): NO